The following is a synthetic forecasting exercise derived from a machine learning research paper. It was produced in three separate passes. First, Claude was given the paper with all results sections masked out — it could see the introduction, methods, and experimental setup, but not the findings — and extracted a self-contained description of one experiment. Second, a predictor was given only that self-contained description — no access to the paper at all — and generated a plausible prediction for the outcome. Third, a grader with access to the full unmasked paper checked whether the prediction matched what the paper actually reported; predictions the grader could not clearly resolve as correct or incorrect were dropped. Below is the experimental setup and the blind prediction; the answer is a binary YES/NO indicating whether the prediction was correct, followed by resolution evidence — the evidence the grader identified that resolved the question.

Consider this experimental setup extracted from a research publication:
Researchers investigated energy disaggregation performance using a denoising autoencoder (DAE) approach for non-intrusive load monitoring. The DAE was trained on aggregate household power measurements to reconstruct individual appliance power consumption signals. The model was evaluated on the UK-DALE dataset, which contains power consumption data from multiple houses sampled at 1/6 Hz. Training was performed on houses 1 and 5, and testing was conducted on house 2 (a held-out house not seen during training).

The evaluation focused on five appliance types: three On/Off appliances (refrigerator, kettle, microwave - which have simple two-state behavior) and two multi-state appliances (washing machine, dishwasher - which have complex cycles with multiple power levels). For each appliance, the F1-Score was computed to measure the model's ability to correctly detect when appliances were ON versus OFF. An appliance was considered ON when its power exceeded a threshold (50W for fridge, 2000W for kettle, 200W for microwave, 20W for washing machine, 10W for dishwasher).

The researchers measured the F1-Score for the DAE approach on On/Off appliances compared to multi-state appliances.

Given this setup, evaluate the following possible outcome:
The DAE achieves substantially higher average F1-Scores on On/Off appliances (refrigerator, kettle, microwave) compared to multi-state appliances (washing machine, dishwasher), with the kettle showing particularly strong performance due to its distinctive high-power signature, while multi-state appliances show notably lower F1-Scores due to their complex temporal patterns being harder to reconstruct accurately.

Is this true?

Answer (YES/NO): NO